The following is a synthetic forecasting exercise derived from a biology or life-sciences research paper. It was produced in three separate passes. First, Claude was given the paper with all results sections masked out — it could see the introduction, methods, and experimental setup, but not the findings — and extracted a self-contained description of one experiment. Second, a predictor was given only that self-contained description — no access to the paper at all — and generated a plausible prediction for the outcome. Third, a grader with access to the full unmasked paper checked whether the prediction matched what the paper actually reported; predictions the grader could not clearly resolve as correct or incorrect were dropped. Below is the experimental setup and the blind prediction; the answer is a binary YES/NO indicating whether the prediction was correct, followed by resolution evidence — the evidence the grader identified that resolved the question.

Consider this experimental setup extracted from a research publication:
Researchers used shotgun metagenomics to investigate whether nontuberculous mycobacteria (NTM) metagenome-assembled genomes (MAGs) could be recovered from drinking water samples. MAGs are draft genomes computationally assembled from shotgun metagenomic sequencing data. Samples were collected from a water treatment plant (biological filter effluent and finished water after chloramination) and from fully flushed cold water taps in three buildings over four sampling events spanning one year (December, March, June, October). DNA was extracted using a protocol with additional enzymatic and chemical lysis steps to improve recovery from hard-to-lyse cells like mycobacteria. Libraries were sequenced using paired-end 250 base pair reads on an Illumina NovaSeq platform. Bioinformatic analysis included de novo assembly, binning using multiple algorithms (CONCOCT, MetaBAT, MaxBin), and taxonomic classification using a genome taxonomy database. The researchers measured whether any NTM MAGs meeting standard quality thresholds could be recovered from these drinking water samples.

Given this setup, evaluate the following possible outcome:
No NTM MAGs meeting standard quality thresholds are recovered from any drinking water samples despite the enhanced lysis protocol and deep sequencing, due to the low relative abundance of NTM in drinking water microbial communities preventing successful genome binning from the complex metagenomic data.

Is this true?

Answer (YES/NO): NO